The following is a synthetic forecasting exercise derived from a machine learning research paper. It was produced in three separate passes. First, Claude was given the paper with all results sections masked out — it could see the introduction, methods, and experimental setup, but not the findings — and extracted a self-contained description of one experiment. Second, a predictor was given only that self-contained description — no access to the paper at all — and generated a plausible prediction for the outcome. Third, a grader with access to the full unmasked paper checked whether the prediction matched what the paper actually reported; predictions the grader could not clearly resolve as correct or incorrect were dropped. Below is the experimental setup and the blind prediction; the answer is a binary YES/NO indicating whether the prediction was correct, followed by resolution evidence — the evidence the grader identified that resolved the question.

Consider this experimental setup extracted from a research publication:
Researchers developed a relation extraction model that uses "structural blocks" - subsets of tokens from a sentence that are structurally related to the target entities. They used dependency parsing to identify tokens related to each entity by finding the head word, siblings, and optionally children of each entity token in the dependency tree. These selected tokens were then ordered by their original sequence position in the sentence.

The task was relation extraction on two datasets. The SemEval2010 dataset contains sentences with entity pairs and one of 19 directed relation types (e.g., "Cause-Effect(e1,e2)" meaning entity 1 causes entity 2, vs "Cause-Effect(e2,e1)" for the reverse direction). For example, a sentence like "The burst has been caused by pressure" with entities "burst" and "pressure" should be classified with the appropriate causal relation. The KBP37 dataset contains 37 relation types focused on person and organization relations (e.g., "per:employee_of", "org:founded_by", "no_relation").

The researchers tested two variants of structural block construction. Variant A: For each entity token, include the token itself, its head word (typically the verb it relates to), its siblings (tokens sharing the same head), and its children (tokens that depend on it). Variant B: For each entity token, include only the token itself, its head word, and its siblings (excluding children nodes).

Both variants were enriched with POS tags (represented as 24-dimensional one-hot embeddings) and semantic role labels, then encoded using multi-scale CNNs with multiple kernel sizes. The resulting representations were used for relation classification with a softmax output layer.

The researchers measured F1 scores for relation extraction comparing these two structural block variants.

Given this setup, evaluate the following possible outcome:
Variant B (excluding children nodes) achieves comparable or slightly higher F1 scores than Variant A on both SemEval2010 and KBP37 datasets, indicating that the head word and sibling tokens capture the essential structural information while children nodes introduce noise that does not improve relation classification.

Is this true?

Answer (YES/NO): NO